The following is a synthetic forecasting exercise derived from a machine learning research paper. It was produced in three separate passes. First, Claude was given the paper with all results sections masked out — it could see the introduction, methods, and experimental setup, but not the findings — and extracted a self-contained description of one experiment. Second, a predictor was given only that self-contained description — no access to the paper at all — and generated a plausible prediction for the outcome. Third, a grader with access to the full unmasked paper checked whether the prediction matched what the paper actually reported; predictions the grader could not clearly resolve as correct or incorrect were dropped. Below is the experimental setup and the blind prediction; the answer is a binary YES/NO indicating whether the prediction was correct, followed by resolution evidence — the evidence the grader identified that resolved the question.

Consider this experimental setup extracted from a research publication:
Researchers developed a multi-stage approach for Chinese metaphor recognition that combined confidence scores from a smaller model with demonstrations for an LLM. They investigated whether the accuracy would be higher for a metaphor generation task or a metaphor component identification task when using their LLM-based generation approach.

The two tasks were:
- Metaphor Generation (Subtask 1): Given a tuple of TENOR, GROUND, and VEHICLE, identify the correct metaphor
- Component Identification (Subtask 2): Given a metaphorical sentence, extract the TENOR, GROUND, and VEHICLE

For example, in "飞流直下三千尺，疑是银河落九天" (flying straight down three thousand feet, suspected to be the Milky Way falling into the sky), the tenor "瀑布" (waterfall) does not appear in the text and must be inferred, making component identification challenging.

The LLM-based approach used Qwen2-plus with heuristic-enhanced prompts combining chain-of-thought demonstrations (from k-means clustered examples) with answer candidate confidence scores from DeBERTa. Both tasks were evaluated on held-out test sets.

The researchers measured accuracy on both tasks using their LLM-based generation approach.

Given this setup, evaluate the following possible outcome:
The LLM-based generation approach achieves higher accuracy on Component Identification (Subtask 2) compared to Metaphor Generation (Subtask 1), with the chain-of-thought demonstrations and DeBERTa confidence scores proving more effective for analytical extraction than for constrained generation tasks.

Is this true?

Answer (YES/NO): NO